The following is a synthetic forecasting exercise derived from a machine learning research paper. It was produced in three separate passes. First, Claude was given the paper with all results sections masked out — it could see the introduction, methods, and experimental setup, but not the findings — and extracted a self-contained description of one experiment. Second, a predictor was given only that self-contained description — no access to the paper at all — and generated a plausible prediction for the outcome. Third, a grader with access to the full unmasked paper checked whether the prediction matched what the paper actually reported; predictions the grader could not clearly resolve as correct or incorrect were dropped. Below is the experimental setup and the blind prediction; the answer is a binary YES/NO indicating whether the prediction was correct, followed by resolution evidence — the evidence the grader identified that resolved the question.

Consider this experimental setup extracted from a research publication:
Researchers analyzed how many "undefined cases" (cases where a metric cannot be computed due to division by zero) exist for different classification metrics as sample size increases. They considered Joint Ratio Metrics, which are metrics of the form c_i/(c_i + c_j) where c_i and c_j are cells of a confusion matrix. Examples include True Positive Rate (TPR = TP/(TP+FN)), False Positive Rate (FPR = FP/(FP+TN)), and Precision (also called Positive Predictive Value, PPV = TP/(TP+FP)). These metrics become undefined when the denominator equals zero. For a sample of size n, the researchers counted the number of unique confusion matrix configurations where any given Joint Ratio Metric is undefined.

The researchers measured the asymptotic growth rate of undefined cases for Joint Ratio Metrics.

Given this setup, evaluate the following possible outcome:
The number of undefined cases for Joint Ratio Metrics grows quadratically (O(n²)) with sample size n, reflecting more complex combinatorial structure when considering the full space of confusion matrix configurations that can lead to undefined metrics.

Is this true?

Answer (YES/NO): NO